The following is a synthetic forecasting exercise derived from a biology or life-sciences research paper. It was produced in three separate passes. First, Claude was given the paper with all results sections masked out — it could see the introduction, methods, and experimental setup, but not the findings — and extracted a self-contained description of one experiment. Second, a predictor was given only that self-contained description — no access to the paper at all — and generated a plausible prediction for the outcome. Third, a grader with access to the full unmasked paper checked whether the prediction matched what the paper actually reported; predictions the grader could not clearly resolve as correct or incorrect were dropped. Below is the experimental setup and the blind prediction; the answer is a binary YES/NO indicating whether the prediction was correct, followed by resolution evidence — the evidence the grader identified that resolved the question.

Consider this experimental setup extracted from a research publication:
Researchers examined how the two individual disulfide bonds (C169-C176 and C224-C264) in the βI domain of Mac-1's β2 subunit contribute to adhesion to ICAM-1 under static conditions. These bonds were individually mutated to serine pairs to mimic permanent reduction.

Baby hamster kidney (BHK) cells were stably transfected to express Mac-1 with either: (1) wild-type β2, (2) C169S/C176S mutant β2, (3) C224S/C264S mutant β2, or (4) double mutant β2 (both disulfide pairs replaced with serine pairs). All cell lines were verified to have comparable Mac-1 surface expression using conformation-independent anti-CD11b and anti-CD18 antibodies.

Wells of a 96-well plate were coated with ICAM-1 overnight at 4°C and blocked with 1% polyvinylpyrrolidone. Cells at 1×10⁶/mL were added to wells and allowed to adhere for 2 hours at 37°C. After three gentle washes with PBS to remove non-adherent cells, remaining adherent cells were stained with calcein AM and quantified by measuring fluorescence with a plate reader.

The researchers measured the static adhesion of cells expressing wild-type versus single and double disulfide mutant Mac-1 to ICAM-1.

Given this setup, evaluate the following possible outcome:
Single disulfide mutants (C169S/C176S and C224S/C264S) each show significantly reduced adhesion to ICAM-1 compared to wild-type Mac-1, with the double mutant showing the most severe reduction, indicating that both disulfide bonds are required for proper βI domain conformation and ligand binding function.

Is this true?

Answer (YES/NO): NO